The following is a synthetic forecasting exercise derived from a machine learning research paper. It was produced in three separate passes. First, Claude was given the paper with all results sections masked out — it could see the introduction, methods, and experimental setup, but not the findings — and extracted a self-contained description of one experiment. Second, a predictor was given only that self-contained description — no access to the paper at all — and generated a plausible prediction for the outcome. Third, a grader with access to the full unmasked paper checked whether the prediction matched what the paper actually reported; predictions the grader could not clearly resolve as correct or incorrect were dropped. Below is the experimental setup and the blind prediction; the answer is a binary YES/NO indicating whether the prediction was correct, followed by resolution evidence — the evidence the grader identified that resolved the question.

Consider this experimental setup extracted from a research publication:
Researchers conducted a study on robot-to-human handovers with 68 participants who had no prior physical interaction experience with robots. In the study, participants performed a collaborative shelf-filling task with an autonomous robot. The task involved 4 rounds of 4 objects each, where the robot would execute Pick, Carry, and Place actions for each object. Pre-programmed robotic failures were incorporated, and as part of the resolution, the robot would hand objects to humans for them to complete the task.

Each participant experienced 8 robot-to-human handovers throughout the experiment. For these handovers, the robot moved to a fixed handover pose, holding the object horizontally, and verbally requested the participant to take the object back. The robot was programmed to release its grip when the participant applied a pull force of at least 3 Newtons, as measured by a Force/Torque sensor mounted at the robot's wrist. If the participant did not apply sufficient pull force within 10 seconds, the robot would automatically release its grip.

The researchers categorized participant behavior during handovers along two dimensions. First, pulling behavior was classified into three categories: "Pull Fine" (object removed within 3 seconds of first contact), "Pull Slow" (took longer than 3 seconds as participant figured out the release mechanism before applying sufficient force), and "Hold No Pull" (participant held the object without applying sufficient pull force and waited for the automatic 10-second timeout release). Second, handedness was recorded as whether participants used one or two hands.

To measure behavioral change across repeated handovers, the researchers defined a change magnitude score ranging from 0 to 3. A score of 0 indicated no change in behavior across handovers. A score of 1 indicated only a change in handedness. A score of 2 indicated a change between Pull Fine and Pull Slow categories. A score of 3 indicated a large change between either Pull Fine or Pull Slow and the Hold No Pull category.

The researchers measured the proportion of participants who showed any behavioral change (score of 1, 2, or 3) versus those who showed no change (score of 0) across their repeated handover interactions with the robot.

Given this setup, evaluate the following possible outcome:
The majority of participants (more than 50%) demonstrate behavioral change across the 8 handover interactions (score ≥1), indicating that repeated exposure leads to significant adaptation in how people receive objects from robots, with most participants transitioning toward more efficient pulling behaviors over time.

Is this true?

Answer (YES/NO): NO